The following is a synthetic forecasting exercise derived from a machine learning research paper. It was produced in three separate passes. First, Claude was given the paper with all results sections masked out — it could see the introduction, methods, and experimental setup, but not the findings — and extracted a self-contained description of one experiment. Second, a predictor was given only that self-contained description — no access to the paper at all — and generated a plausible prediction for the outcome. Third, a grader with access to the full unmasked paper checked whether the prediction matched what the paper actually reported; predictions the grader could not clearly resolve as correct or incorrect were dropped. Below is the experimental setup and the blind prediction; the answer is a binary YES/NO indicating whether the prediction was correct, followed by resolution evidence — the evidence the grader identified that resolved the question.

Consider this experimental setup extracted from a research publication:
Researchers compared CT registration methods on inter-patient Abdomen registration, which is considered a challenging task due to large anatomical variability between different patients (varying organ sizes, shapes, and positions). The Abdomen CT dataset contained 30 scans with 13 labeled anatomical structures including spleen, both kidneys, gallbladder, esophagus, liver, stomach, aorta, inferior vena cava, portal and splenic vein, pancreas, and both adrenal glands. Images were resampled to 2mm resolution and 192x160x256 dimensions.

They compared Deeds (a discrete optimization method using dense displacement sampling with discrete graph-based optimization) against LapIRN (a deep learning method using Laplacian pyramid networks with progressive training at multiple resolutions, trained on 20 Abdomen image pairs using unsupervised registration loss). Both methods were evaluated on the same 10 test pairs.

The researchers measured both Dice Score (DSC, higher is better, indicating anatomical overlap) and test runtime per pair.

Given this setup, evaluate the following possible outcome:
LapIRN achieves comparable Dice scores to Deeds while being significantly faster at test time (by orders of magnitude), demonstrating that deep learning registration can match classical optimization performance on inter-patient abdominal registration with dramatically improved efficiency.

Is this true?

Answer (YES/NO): YES